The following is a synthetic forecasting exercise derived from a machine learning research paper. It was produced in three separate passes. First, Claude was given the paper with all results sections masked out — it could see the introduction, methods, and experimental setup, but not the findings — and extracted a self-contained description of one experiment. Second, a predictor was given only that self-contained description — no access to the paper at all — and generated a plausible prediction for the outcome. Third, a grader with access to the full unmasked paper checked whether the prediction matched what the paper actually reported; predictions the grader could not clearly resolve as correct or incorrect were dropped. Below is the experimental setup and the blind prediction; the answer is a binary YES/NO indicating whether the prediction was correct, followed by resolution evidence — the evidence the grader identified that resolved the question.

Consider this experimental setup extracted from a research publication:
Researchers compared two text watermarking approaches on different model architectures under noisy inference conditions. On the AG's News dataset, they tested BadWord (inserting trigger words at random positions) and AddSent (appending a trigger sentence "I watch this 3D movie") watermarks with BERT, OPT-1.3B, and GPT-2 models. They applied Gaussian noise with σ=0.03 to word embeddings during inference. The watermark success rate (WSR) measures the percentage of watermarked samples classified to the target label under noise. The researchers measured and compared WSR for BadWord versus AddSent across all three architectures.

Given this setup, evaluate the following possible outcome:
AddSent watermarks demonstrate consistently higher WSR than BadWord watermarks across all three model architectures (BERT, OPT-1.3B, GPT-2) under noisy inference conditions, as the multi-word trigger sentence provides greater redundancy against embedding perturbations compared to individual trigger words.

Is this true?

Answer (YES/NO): NO